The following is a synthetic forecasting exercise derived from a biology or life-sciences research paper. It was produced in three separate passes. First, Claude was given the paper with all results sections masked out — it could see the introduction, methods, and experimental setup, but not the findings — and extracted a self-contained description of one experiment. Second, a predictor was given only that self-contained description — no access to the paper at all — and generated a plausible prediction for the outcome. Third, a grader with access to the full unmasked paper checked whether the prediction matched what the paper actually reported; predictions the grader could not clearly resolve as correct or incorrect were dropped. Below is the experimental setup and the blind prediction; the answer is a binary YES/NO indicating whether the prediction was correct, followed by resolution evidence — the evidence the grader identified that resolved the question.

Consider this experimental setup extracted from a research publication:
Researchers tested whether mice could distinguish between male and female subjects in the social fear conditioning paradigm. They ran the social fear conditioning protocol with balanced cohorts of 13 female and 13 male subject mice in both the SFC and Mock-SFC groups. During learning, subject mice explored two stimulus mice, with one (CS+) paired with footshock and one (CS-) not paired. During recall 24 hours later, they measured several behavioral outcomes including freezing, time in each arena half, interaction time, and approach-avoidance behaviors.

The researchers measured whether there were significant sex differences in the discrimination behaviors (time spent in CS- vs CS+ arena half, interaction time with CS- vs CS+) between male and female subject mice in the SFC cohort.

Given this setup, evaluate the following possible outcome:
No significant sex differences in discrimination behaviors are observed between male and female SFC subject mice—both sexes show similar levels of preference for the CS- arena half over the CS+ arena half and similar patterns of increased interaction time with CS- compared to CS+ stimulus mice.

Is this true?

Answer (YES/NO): YES